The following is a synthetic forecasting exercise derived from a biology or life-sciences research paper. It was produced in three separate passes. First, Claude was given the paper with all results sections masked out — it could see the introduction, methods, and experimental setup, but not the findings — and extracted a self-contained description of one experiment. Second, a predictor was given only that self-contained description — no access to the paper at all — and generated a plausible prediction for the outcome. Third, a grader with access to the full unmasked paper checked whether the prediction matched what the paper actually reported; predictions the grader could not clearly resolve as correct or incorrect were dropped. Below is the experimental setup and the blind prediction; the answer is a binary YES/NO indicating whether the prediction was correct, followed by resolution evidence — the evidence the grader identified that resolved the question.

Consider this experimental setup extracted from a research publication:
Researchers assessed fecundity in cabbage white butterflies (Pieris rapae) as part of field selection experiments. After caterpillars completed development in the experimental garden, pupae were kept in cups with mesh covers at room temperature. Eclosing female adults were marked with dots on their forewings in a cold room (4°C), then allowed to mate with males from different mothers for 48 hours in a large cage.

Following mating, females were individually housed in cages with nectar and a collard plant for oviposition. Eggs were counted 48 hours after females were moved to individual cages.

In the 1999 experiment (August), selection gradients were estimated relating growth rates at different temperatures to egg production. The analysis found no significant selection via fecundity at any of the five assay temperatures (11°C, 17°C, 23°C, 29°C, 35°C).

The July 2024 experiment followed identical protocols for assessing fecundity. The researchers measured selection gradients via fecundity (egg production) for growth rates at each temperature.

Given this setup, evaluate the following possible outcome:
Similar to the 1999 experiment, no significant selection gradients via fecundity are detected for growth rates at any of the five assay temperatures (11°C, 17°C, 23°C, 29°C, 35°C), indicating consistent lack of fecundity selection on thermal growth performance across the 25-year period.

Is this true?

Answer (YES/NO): YES